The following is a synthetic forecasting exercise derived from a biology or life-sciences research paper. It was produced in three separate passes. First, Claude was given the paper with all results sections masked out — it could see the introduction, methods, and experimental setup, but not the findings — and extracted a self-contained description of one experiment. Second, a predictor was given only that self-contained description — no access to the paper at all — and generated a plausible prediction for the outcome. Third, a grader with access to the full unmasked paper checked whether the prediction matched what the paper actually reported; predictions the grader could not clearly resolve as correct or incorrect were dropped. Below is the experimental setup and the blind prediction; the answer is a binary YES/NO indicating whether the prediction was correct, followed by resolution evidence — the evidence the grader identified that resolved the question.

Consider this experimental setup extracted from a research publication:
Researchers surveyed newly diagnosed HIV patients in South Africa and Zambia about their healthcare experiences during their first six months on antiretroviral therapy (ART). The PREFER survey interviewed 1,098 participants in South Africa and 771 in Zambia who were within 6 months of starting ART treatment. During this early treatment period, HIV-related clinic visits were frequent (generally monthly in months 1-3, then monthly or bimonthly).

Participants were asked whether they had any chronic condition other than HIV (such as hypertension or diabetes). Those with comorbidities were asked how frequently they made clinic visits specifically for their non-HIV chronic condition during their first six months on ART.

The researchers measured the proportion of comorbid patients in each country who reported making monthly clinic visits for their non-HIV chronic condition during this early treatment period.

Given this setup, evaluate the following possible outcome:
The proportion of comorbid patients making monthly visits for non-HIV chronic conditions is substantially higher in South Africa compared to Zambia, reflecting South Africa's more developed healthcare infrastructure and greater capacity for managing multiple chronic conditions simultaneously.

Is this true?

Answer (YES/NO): YES